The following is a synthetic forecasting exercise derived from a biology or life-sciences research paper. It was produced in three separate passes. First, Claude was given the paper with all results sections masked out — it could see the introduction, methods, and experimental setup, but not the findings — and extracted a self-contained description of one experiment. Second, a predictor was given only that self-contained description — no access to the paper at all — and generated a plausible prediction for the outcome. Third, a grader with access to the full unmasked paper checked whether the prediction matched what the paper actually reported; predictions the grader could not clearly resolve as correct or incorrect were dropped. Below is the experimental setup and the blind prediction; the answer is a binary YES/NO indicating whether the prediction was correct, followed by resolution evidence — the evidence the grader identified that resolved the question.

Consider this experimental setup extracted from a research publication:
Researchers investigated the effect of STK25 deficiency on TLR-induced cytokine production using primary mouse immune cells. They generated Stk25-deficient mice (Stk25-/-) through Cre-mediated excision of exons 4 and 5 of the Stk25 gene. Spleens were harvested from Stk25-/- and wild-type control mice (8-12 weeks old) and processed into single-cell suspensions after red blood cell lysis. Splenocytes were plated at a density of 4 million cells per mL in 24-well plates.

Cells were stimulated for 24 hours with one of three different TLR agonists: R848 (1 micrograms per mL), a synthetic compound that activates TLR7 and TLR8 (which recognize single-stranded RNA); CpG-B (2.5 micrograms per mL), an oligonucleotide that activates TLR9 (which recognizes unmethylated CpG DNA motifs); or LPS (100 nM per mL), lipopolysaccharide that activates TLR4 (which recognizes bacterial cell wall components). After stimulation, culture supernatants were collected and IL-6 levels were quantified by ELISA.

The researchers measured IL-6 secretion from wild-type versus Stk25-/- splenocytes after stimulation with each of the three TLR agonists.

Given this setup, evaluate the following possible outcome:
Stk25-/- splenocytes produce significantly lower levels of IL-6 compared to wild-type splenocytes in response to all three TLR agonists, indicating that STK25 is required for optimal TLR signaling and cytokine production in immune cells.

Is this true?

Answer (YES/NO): NO